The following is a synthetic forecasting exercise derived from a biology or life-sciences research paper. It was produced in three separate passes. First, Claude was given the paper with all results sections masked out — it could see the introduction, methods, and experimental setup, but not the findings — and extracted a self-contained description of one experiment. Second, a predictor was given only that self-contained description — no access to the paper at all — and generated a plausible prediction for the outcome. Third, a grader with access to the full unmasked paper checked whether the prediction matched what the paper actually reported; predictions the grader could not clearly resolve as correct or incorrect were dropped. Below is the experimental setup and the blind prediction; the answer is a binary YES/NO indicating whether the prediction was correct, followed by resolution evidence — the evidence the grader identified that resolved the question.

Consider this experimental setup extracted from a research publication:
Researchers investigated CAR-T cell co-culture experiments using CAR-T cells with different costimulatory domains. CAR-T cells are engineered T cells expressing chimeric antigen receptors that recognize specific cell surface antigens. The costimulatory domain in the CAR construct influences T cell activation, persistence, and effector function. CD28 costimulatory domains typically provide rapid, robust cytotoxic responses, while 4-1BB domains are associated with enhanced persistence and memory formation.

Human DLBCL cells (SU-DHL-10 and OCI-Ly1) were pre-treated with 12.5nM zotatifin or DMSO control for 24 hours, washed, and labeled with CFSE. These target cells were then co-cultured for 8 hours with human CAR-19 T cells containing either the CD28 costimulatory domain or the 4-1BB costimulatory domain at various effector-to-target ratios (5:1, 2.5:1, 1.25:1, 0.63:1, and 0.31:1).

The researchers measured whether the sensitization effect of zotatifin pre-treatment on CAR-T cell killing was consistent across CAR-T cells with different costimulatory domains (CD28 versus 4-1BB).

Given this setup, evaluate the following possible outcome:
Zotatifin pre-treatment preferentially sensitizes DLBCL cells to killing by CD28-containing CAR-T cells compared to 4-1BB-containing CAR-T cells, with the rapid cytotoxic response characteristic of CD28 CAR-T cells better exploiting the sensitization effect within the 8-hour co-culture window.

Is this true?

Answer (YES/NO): NO